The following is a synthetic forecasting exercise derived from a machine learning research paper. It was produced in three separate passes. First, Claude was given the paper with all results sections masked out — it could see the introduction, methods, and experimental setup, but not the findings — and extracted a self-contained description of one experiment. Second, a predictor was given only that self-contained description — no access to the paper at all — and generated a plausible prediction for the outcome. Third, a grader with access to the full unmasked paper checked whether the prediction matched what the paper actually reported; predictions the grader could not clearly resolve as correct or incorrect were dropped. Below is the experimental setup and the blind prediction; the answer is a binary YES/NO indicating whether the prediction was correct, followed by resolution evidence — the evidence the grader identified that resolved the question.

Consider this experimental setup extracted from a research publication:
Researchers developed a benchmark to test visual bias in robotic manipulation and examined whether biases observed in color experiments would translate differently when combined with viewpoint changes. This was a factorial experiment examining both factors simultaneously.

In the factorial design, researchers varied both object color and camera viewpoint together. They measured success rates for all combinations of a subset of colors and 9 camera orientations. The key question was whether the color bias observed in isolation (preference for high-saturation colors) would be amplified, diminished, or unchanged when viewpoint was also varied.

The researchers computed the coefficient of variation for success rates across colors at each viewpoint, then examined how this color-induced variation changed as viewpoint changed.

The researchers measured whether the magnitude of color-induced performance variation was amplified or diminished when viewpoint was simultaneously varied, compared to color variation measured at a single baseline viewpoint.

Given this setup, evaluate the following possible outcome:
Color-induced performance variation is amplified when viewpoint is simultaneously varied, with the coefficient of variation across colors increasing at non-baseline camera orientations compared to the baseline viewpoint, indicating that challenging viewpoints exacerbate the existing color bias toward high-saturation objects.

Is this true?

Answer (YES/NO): YES